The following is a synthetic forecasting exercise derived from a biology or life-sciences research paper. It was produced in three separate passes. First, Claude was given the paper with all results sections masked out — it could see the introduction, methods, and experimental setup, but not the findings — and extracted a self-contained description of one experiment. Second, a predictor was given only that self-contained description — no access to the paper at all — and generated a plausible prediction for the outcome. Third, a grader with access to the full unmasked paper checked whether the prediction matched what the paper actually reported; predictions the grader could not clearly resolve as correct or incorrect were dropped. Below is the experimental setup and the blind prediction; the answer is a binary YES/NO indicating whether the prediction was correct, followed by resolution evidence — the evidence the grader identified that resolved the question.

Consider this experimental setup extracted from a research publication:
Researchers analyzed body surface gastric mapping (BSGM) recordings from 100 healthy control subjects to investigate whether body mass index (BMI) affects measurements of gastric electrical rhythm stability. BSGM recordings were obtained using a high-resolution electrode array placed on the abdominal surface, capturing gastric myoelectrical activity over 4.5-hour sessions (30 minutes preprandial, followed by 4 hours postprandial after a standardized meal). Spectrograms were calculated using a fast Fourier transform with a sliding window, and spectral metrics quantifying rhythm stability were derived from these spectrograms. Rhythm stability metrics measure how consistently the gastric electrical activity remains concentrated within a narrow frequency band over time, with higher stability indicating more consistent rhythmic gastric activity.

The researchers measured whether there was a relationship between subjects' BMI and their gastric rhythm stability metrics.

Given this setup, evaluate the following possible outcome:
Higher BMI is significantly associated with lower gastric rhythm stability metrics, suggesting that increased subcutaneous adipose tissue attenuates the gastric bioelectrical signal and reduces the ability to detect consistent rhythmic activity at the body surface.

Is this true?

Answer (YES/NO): YES